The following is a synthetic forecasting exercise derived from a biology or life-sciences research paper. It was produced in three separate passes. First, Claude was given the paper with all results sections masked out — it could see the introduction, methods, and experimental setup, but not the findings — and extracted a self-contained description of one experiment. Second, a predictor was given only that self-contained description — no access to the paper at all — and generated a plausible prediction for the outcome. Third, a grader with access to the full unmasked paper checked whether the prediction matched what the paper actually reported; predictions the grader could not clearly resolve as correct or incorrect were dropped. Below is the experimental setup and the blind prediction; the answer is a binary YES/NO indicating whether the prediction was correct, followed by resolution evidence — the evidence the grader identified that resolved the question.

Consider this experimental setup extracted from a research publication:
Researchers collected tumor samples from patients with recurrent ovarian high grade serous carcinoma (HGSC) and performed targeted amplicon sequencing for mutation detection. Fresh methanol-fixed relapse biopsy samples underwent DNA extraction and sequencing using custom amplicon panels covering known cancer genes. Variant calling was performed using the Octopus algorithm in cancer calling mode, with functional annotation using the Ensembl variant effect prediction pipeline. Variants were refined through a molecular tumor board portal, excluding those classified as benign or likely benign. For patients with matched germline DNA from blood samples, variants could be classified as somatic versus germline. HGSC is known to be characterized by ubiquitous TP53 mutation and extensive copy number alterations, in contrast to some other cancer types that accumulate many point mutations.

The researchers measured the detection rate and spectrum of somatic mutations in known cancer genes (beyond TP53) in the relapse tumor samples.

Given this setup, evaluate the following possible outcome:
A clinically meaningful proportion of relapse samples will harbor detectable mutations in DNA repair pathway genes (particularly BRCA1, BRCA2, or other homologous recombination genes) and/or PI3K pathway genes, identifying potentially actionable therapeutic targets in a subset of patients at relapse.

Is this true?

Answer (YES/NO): NO